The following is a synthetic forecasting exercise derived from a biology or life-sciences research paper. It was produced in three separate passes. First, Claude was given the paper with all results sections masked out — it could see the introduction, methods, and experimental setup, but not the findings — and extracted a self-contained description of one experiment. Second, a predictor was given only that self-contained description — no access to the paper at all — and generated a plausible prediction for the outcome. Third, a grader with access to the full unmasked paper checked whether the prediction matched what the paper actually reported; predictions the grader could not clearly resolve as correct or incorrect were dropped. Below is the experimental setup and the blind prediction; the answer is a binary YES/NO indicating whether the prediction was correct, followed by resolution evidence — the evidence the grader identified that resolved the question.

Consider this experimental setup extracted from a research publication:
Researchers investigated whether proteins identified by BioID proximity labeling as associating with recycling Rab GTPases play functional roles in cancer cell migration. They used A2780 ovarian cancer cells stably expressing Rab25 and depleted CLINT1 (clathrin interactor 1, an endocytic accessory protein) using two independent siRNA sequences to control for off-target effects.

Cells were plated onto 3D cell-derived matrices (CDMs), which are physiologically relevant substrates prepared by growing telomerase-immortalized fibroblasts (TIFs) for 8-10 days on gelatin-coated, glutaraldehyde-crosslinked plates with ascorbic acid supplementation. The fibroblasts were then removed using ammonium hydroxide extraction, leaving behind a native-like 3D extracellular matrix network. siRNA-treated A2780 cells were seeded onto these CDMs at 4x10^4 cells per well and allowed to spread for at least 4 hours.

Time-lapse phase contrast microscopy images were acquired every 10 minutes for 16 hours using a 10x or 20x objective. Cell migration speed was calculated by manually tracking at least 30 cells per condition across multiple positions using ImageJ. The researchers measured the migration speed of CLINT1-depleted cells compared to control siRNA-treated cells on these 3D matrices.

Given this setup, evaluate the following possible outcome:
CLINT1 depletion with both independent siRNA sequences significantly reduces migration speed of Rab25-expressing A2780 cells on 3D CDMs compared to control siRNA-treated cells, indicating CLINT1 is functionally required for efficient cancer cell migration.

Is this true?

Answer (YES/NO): NO